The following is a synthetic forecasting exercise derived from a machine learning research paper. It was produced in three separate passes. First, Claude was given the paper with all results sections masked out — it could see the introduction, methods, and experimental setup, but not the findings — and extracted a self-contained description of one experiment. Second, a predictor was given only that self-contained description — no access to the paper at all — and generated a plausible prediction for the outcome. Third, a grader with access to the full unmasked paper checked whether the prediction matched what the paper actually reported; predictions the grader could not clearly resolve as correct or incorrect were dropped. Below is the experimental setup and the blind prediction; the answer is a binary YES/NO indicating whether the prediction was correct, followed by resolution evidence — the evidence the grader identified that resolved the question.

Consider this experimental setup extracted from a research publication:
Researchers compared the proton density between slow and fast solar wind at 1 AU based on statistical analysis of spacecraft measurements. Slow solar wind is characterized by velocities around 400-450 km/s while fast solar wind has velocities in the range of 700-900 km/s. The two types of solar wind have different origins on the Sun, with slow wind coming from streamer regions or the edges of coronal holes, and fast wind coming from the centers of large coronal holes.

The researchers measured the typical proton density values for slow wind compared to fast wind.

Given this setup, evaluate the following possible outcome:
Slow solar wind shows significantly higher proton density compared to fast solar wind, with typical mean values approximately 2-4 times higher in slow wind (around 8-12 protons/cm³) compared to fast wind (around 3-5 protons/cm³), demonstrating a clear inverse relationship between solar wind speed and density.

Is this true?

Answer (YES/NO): NO